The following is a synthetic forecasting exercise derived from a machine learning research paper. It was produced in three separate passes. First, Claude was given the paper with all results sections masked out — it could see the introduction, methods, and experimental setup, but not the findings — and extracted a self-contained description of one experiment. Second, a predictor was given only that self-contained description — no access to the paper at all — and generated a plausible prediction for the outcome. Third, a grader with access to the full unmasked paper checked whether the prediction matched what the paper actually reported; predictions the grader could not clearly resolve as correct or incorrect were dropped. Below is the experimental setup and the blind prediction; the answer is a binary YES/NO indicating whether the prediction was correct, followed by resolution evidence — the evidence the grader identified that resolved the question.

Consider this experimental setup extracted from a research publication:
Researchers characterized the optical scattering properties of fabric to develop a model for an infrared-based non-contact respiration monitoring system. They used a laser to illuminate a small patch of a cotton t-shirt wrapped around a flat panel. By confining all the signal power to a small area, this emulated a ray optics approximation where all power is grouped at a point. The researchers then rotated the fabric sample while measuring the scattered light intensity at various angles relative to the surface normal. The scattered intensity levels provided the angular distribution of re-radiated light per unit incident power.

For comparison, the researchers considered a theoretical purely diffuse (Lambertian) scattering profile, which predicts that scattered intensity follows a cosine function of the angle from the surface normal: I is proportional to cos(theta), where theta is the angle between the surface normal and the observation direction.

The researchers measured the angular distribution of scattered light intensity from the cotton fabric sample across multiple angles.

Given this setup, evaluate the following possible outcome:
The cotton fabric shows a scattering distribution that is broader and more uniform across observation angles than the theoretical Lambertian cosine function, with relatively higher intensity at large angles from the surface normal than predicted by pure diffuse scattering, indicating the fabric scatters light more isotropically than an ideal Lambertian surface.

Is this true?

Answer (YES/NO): NO